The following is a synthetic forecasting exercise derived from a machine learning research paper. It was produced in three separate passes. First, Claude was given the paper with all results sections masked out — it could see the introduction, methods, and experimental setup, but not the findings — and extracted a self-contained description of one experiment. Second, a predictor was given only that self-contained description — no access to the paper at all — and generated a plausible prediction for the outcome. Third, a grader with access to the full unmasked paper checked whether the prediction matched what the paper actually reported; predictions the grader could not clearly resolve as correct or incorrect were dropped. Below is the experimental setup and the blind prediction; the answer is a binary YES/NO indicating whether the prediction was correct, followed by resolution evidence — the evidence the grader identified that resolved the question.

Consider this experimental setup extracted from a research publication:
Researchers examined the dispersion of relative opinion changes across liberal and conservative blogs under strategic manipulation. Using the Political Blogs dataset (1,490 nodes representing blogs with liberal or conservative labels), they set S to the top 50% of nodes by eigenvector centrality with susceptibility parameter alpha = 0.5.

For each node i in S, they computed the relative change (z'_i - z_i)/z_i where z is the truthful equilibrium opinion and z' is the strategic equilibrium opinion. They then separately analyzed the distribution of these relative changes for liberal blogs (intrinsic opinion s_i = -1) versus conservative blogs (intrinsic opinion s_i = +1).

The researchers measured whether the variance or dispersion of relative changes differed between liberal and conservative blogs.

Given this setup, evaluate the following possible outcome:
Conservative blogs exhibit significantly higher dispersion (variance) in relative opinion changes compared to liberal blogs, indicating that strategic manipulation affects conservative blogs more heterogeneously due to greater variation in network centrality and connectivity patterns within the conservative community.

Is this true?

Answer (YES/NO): NO